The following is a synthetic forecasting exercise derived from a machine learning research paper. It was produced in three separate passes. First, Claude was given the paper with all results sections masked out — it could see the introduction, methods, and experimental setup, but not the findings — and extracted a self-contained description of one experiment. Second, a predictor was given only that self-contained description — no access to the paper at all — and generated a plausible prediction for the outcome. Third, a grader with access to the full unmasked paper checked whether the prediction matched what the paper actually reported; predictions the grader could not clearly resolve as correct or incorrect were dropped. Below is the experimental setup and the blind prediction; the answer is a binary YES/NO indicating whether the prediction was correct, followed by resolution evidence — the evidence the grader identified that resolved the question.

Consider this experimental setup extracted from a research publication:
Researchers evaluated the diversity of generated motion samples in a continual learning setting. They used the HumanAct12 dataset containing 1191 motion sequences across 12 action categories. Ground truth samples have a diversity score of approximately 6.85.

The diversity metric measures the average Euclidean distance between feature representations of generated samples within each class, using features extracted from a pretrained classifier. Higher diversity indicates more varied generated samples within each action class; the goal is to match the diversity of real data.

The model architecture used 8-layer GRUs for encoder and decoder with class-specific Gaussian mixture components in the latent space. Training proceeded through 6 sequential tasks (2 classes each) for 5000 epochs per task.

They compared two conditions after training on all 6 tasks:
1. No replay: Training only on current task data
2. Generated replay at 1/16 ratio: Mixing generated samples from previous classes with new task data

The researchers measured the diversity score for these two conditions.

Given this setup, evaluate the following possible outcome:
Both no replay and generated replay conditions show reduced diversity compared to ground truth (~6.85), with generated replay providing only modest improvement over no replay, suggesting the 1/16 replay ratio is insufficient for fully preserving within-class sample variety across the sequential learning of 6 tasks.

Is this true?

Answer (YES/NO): NO